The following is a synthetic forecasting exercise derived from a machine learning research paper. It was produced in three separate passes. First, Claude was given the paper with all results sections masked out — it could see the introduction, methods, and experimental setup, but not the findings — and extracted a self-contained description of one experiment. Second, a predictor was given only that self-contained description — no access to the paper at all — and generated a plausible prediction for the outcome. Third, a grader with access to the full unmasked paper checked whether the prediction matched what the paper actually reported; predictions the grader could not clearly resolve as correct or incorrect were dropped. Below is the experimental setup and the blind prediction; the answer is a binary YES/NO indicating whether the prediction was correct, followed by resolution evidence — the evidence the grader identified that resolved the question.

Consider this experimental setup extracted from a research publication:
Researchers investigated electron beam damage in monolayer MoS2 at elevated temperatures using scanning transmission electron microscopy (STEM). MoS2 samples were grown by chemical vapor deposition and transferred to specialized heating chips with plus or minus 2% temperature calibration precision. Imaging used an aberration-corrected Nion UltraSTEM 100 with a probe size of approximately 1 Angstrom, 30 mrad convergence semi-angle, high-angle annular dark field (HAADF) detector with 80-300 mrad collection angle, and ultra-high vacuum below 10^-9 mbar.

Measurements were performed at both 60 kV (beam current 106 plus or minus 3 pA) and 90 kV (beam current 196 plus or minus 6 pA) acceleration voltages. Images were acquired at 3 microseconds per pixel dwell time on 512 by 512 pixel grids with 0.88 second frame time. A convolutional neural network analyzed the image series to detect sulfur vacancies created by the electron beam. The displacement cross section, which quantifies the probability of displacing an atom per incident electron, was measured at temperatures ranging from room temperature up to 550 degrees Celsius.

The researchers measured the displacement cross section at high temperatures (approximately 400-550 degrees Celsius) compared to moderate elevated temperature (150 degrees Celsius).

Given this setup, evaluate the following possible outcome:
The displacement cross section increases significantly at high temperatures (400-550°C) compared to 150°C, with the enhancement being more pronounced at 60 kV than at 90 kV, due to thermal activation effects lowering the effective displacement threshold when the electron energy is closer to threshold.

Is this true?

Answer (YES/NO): NO